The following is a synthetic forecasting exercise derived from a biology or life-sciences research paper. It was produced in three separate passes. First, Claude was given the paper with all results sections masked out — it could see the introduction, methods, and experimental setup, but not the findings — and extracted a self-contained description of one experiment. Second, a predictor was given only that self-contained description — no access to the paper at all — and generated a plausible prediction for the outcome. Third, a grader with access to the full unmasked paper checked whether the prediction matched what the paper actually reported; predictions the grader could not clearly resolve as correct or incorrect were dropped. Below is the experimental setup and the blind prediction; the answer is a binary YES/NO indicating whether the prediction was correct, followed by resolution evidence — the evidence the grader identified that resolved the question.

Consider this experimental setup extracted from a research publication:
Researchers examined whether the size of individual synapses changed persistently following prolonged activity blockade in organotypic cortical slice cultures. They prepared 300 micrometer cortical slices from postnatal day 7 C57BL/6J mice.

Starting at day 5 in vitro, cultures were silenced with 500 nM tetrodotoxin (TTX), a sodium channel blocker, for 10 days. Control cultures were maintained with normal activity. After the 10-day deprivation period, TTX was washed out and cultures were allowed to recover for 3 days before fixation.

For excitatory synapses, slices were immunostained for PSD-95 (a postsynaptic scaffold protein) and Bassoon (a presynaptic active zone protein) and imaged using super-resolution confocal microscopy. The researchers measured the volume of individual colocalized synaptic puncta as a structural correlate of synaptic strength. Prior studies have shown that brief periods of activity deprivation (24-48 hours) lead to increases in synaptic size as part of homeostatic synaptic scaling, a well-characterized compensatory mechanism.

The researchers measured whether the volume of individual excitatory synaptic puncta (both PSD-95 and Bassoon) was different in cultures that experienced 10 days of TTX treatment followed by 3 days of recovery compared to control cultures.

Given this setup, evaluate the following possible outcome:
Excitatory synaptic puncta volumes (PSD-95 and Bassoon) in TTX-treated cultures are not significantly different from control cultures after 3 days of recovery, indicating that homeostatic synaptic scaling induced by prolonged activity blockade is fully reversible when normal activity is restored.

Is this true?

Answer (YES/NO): YES